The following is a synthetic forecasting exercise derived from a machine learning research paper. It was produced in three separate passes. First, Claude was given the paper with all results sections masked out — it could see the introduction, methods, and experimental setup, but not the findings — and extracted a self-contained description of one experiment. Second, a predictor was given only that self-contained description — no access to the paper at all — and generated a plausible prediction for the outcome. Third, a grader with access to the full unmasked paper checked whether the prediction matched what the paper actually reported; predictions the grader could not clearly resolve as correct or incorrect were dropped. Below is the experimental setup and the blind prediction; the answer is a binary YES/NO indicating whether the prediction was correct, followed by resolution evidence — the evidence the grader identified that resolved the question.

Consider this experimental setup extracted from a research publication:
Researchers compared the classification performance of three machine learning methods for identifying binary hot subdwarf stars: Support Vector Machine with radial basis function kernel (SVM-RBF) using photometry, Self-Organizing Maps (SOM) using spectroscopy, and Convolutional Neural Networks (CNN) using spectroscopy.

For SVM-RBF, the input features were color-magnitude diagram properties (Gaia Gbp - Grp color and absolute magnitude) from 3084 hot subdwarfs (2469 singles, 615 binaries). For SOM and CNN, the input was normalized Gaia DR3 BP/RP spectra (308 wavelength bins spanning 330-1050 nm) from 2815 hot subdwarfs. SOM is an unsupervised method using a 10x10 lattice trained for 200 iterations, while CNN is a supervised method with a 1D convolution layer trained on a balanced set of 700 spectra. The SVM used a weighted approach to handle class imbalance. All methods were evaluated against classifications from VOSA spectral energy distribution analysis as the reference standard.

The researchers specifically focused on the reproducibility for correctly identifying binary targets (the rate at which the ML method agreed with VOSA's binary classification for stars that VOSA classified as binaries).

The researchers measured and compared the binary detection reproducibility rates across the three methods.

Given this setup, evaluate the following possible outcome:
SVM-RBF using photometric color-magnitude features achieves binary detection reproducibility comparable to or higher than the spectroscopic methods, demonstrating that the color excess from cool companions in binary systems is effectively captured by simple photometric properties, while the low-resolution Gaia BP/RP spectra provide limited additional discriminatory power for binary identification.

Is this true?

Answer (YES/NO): NO